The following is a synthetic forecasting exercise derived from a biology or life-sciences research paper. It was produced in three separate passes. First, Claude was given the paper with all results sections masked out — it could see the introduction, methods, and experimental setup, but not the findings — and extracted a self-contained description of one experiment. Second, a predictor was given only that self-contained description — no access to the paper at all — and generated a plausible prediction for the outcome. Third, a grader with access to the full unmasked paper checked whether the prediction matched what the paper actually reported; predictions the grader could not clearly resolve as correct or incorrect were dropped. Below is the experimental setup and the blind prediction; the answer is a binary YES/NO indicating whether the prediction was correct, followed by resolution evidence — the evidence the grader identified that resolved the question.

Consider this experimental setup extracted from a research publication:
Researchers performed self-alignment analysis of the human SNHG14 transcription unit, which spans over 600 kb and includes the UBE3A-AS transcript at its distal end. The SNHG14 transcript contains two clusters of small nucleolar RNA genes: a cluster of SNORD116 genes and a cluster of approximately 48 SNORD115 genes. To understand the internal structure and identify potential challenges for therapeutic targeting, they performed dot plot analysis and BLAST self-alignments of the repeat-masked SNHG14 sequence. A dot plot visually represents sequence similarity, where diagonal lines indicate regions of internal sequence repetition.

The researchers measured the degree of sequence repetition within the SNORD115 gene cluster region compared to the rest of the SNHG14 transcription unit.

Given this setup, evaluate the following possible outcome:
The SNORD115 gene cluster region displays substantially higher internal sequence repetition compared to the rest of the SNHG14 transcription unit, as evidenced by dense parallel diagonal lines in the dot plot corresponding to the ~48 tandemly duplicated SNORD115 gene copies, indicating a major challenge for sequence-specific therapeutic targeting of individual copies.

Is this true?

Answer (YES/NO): NO